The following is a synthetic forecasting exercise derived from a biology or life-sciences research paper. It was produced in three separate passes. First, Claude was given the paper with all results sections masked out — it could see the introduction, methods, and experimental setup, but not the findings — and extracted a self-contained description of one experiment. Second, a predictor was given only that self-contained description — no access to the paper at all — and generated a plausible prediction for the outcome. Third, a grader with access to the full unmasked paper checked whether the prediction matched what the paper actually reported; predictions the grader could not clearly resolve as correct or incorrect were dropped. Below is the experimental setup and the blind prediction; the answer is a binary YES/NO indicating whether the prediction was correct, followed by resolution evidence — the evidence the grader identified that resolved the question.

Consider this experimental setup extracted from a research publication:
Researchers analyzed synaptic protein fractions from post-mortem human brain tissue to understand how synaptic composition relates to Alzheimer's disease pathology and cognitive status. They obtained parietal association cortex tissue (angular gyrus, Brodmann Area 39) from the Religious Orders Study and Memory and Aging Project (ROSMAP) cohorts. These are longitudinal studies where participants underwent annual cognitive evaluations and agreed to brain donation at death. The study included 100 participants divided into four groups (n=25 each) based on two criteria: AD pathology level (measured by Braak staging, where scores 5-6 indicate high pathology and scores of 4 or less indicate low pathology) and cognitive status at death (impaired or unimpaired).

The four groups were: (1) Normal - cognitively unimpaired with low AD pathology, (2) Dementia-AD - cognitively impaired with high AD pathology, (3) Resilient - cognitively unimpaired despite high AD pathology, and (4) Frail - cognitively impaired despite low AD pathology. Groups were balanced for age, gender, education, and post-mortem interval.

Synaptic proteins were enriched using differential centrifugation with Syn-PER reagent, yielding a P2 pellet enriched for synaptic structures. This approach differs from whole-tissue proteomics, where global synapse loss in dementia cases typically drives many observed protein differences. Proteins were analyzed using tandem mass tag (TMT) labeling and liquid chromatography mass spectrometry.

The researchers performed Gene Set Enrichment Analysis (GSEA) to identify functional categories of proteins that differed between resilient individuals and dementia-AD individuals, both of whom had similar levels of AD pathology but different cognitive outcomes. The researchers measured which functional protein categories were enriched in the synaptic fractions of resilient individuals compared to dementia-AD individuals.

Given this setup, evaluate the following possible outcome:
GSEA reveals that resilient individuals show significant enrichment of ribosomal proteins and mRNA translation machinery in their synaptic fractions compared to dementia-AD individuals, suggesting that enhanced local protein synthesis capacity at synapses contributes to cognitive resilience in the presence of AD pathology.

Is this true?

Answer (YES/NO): NO